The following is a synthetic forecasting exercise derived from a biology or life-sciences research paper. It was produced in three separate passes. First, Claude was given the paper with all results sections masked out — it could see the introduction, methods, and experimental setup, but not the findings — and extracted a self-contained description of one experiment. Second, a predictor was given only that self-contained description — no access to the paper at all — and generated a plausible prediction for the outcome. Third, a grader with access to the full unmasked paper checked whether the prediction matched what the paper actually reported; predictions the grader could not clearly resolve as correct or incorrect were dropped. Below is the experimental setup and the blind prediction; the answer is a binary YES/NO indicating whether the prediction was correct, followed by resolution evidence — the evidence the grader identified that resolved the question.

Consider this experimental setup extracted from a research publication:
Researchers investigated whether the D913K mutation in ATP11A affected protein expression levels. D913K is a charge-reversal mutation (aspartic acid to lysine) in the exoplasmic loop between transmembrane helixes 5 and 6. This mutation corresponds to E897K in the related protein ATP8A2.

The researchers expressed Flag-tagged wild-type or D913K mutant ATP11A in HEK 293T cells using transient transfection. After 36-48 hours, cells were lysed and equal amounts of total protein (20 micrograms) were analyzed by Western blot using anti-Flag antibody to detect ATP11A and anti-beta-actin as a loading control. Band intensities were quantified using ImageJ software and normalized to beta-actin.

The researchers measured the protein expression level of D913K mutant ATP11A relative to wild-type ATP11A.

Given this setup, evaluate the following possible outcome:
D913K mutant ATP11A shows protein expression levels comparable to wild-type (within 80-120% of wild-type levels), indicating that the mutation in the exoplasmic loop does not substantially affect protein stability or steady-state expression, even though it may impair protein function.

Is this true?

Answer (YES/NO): YES